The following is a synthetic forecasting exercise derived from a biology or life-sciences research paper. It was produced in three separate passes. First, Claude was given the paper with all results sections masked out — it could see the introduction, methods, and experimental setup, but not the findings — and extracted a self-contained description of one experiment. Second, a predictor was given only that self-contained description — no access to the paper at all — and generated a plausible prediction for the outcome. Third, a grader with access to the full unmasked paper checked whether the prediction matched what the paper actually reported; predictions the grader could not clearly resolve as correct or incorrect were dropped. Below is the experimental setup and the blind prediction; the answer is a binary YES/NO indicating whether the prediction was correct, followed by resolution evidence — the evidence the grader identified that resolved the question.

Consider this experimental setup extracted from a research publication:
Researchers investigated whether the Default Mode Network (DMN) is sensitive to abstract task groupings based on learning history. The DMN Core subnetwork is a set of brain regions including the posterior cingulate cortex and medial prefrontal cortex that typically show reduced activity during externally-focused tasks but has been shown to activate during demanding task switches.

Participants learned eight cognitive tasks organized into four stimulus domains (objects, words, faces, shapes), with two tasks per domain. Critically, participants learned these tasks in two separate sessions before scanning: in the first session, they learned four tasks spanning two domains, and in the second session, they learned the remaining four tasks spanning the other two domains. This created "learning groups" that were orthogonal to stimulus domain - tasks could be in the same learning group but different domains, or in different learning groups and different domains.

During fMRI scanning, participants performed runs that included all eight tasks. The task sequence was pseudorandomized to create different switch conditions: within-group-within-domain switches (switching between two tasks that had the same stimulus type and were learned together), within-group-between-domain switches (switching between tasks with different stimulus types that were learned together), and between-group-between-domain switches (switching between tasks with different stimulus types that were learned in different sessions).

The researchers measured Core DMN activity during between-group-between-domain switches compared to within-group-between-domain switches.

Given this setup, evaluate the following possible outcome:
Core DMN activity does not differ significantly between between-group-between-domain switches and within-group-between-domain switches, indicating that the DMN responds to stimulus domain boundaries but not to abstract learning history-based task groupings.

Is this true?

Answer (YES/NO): NO